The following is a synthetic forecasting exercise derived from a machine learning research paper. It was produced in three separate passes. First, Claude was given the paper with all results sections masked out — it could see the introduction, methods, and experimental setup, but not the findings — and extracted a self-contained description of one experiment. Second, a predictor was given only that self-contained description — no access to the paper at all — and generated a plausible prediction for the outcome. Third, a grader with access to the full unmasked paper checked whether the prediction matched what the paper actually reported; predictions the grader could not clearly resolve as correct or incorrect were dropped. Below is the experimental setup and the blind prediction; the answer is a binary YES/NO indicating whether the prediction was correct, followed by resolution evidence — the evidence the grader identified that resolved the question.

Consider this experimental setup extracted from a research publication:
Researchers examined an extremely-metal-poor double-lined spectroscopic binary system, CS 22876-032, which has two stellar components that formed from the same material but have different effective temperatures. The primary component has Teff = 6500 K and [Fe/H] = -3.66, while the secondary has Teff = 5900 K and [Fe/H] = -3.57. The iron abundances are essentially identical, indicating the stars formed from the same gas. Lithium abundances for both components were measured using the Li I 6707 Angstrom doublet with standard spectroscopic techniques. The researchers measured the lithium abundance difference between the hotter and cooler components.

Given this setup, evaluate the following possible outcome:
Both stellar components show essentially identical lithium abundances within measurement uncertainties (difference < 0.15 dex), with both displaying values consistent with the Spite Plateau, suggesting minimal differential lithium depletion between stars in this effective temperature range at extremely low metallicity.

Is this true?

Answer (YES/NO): NO